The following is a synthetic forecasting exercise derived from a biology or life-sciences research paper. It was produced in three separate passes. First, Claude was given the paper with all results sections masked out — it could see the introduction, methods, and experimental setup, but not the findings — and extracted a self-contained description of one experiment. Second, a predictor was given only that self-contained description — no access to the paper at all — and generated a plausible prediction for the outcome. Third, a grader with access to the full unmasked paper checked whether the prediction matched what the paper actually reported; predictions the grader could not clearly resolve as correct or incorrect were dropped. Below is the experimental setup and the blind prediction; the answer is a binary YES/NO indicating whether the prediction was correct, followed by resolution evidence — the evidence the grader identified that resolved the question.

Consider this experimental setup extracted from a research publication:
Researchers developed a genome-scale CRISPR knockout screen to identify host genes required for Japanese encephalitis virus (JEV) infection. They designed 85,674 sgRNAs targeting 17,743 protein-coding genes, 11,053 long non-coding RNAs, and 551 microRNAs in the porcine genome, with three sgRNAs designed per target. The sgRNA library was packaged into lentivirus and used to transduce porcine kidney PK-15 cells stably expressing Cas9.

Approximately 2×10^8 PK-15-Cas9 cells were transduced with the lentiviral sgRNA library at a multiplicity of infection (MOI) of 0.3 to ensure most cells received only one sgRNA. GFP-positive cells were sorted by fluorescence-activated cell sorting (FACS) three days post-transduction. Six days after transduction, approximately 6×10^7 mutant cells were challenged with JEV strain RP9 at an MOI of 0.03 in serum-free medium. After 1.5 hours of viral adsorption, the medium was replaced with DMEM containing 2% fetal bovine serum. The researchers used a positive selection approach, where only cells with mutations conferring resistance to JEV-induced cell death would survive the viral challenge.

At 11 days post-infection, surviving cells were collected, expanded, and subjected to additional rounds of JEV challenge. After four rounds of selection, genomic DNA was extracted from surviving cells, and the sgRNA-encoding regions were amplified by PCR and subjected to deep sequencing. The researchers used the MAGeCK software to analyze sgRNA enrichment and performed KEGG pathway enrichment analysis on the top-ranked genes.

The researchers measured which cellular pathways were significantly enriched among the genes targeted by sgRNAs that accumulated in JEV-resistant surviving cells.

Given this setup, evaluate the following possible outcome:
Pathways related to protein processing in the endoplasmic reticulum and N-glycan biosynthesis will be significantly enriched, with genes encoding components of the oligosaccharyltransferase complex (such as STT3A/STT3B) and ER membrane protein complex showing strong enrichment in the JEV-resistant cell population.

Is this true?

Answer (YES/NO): NO